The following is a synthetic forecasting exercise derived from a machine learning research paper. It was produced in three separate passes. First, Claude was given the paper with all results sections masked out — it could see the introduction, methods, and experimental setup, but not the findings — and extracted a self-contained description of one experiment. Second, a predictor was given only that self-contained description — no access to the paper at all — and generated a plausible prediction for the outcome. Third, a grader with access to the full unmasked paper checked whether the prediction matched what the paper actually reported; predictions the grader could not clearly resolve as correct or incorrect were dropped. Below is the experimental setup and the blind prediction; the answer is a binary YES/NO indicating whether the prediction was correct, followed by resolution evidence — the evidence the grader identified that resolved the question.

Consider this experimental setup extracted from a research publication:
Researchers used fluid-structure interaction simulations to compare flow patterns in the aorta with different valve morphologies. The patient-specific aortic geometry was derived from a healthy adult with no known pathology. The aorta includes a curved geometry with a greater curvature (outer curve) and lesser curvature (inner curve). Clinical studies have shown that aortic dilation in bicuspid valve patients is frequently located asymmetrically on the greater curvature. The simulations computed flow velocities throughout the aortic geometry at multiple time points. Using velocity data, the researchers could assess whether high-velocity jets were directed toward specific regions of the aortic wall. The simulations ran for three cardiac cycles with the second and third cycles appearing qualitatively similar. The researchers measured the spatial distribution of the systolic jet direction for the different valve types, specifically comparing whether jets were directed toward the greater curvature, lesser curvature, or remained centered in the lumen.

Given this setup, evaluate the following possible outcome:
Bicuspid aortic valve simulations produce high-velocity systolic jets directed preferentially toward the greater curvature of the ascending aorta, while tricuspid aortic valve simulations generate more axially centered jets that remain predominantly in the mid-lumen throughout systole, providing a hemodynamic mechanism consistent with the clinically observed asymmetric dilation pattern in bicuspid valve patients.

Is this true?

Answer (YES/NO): YES